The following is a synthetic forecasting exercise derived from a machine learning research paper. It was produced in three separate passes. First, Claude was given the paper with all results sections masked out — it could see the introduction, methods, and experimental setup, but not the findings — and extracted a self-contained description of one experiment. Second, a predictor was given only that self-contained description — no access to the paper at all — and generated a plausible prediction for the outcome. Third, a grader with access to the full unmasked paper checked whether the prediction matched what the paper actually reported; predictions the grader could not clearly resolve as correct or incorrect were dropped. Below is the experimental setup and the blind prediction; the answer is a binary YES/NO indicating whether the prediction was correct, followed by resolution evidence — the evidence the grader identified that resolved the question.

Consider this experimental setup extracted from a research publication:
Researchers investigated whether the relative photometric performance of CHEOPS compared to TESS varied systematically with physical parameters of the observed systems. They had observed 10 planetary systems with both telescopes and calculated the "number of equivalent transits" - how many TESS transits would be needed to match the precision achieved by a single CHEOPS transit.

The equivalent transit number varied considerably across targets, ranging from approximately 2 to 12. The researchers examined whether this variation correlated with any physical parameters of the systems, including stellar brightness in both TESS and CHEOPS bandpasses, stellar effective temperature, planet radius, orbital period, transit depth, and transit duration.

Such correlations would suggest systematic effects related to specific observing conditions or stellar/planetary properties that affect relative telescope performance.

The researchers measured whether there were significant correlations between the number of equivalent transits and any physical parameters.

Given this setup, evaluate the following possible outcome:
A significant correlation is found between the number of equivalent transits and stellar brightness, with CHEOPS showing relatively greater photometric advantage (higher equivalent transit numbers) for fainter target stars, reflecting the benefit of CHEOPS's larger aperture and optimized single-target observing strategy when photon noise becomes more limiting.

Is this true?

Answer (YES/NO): NO